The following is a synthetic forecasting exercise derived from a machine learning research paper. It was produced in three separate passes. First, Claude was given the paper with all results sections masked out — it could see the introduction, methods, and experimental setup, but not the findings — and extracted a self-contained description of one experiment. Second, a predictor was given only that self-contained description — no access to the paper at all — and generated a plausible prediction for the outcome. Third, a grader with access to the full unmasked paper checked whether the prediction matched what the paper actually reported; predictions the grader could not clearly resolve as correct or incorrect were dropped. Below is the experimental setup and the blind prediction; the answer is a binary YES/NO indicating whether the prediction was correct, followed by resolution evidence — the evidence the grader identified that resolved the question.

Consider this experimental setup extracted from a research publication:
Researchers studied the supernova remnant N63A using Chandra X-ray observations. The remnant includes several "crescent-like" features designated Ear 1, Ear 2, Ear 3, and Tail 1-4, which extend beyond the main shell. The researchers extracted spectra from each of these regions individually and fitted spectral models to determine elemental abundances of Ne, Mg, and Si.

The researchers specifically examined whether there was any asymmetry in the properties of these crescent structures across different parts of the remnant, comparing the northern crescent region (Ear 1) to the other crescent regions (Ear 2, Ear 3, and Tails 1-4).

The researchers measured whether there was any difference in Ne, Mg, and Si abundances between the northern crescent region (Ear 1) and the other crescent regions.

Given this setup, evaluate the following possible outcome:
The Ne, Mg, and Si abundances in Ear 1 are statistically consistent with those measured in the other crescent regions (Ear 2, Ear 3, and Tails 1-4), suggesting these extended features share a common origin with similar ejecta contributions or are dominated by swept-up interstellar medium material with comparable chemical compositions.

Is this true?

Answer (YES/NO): NO